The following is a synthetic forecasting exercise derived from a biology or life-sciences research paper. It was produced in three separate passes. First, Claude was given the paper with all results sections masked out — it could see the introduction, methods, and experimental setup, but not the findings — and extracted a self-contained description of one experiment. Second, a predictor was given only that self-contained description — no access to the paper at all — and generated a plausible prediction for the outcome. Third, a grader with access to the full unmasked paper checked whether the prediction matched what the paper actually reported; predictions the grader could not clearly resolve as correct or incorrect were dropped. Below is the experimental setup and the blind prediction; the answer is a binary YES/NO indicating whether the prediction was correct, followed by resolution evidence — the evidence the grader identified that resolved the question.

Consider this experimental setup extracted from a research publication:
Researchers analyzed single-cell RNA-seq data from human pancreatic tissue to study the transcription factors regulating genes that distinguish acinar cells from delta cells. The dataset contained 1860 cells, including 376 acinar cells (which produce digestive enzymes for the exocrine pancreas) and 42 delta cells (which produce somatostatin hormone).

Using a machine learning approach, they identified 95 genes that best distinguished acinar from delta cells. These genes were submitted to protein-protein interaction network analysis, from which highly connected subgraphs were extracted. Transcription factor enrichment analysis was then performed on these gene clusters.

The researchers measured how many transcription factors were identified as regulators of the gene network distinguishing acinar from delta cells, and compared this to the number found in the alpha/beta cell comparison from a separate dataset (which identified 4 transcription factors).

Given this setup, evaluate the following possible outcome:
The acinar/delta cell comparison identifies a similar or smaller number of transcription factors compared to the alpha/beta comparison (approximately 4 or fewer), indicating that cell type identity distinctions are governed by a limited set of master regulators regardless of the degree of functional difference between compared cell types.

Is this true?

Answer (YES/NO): NO